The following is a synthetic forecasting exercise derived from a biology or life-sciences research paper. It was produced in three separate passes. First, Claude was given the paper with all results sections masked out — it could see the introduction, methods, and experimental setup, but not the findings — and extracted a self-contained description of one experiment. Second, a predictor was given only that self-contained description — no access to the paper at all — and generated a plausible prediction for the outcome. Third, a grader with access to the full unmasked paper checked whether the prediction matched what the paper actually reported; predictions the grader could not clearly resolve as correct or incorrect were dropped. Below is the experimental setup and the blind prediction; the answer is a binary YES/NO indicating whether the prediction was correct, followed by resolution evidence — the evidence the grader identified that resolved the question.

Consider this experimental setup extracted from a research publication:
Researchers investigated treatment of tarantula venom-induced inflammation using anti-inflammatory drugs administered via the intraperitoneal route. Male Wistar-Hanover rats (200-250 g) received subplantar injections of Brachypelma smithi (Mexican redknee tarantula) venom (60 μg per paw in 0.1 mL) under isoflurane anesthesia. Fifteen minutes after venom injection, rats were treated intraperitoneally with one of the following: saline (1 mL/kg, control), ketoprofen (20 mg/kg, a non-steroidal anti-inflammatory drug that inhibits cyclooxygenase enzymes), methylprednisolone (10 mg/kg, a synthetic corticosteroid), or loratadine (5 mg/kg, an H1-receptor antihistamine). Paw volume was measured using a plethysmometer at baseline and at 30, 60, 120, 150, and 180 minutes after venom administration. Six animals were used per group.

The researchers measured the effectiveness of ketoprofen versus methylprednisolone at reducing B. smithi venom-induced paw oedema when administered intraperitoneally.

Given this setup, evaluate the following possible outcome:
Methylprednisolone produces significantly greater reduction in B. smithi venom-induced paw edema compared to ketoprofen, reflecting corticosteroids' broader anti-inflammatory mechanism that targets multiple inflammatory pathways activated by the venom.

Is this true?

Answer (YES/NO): NO